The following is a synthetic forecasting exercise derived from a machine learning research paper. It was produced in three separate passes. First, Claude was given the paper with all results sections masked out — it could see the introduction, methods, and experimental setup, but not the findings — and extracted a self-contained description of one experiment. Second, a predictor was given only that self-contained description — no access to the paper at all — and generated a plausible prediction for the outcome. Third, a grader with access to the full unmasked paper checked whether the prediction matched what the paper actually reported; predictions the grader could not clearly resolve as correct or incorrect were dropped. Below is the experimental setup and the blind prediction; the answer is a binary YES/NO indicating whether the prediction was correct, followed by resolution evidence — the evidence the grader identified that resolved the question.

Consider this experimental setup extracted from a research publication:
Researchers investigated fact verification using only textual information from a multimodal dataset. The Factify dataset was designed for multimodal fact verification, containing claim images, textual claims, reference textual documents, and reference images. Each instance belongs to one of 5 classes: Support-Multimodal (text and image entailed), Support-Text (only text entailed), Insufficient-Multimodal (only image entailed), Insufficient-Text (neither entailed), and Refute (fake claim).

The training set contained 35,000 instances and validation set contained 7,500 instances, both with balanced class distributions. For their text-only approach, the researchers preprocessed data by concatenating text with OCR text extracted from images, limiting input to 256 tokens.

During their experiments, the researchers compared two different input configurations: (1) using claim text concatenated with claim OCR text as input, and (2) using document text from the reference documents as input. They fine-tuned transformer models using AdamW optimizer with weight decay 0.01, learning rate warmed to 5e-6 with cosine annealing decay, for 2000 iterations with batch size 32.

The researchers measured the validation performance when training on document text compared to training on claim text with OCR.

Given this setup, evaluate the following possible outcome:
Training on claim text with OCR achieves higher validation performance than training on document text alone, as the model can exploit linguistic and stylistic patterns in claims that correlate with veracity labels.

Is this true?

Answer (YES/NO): YES